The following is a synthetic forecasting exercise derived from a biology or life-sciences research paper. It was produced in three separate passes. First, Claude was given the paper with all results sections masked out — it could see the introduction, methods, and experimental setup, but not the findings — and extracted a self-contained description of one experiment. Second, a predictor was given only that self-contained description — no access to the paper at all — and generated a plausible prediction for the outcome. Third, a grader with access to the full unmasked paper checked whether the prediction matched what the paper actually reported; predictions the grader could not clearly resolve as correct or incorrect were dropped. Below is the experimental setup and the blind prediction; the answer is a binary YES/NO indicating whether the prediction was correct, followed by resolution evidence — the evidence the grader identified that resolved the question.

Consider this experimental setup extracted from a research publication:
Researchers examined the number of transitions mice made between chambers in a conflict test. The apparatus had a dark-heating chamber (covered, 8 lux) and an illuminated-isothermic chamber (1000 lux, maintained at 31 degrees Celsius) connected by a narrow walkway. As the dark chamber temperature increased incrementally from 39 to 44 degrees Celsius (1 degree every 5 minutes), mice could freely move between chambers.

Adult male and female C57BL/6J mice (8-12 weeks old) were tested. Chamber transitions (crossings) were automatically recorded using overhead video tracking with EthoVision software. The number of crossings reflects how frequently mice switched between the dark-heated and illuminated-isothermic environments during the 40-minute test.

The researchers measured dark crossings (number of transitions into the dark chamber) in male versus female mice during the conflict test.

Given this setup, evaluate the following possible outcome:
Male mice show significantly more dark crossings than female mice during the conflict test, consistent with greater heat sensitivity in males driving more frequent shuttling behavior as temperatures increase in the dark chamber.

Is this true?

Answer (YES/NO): NO